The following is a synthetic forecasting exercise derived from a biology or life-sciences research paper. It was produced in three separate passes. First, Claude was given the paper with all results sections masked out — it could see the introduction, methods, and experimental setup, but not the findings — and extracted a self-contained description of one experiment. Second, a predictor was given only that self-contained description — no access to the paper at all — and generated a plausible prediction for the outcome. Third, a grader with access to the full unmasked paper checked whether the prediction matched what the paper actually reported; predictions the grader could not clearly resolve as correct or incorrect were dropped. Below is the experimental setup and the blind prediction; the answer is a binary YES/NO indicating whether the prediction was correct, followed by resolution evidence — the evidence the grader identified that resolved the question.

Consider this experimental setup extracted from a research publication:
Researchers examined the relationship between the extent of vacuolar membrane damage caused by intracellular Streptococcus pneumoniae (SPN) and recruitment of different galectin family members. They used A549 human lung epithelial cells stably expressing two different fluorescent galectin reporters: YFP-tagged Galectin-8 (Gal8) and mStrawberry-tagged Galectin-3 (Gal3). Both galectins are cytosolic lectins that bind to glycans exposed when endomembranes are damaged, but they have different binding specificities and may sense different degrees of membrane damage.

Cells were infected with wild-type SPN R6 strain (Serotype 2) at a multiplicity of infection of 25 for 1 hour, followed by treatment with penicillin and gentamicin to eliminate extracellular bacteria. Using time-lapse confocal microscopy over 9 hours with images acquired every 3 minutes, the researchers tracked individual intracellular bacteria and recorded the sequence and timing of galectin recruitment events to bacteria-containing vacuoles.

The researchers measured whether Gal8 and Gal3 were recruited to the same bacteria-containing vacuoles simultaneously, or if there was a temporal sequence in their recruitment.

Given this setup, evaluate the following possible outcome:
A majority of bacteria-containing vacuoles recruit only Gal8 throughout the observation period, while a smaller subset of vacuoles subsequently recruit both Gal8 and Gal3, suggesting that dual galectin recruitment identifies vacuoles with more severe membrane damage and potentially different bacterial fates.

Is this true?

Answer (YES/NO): NO